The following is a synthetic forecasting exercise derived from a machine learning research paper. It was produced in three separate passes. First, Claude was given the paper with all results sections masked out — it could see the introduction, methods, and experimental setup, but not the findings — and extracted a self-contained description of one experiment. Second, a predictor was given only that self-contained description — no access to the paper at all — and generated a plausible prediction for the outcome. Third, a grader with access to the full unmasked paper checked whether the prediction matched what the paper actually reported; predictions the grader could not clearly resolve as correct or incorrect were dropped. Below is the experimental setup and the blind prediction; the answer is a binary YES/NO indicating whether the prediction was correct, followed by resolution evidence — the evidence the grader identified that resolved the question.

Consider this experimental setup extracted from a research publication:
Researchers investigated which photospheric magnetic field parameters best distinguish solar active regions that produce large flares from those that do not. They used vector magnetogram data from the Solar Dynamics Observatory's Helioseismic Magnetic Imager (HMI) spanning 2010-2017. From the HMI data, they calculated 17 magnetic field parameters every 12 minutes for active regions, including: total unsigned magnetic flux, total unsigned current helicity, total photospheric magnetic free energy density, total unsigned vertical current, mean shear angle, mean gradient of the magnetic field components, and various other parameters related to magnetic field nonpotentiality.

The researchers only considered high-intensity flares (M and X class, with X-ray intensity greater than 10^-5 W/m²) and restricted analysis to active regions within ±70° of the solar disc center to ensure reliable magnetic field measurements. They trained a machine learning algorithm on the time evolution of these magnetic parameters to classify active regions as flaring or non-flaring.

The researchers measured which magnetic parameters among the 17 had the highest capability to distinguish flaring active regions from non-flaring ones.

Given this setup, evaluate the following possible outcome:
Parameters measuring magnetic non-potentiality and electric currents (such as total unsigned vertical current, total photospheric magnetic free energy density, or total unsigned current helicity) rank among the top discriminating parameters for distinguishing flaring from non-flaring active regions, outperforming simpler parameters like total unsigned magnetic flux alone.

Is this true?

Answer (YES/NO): NO